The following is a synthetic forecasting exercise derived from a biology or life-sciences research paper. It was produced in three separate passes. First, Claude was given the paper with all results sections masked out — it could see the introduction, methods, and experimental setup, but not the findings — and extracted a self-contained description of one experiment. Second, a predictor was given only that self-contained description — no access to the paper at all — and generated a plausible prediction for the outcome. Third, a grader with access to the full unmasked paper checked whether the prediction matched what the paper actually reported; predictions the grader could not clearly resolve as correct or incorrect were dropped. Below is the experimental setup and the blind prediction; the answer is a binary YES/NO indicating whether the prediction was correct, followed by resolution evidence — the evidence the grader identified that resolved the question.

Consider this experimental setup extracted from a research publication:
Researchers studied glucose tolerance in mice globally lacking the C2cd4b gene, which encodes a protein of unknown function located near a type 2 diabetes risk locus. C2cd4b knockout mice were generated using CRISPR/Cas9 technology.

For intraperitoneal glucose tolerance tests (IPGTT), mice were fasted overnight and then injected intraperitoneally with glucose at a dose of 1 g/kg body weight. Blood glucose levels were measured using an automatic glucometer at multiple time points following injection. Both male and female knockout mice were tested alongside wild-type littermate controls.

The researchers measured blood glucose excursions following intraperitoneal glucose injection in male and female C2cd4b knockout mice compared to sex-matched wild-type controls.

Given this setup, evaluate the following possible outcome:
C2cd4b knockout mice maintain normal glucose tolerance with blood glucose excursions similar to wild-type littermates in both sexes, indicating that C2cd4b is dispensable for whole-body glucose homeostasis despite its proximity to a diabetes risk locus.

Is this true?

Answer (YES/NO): NO